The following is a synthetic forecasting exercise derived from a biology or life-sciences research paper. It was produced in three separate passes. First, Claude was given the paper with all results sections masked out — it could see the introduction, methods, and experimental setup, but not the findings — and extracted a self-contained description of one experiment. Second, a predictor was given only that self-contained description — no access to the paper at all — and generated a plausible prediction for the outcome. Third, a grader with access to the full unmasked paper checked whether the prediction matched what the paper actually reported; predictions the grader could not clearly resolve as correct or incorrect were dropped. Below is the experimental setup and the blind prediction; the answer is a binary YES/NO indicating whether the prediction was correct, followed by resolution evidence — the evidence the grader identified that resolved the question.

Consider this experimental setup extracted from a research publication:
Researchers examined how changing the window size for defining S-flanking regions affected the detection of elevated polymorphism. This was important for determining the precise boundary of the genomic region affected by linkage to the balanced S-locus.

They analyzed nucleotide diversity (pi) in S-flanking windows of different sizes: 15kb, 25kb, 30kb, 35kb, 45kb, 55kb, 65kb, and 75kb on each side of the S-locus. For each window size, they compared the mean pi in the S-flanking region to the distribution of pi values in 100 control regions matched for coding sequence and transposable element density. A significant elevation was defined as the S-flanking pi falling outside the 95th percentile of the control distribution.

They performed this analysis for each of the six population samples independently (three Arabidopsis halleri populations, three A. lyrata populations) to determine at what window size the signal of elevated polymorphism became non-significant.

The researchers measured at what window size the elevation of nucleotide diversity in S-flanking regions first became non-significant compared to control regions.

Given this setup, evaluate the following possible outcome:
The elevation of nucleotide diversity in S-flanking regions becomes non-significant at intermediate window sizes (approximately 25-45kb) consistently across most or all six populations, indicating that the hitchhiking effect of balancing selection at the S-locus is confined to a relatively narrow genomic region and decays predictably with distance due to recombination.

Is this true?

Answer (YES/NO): NO